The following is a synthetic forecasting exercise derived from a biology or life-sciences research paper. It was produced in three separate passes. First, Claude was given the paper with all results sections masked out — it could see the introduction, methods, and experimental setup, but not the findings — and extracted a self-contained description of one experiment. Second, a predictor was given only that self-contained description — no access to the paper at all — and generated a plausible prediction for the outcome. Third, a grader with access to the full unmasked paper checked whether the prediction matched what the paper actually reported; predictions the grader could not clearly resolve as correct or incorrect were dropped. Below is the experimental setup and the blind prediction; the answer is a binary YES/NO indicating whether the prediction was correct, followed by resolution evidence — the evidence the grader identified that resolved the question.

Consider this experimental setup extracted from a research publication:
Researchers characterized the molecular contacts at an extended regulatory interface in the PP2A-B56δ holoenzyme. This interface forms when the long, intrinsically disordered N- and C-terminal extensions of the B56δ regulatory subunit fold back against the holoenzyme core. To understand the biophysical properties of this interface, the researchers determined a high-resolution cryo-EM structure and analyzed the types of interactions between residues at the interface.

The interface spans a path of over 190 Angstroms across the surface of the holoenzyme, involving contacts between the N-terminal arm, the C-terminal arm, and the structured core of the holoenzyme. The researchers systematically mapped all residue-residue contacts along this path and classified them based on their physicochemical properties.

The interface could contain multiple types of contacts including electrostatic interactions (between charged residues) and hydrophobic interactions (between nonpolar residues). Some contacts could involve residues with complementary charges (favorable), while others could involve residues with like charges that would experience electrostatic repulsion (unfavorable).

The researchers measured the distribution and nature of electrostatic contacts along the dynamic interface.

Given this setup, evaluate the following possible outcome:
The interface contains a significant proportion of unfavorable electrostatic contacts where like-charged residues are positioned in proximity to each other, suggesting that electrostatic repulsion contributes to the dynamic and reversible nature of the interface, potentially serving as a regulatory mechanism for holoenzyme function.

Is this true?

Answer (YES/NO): YES